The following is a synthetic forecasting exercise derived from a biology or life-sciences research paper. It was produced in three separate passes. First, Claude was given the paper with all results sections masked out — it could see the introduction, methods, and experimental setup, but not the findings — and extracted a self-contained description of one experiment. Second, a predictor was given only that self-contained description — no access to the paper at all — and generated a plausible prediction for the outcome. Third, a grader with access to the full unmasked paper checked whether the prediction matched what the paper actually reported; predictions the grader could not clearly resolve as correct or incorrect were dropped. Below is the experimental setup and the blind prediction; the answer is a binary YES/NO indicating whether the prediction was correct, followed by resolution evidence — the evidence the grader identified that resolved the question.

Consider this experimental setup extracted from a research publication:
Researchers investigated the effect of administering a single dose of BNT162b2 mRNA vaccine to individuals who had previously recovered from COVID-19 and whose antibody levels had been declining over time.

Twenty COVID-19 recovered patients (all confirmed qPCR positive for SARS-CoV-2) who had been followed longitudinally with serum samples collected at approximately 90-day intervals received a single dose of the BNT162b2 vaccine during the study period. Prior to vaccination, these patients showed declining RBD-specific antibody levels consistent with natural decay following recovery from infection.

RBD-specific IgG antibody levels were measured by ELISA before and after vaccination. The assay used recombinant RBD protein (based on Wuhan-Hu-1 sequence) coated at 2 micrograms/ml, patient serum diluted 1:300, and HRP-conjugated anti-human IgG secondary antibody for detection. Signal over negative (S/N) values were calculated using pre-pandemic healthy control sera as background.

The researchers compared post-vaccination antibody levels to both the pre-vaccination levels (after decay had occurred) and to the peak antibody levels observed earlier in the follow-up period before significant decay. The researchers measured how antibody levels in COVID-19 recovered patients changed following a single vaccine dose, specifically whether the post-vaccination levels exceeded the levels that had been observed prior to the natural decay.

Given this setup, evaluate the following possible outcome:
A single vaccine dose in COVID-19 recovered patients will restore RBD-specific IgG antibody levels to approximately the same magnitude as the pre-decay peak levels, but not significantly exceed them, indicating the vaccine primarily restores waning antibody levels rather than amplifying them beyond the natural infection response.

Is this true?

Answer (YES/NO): YES